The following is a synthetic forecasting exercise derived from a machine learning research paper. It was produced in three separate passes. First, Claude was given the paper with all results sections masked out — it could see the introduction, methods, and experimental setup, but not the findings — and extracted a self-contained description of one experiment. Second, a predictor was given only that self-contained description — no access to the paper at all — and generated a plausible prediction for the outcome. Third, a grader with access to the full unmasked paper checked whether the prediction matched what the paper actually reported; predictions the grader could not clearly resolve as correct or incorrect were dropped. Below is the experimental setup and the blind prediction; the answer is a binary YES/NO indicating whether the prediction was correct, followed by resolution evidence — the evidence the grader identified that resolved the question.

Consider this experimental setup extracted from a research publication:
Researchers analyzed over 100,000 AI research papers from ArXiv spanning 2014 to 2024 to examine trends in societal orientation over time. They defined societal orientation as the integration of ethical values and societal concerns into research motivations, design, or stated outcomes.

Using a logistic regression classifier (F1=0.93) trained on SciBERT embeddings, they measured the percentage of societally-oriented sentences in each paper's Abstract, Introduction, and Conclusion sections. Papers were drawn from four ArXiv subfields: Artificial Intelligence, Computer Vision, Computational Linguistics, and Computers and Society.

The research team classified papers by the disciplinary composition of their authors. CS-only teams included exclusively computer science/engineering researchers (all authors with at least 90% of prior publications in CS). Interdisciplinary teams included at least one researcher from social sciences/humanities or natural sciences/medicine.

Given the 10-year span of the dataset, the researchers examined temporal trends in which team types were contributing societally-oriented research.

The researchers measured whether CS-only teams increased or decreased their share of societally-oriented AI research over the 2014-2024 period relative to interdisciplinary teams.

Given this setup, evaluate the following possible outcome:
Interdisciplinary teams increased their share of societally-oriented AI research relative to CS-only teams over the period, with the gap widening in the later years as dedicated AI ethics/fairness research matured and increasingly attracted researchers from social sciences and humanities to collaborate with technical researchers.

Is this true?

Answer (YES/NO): NO